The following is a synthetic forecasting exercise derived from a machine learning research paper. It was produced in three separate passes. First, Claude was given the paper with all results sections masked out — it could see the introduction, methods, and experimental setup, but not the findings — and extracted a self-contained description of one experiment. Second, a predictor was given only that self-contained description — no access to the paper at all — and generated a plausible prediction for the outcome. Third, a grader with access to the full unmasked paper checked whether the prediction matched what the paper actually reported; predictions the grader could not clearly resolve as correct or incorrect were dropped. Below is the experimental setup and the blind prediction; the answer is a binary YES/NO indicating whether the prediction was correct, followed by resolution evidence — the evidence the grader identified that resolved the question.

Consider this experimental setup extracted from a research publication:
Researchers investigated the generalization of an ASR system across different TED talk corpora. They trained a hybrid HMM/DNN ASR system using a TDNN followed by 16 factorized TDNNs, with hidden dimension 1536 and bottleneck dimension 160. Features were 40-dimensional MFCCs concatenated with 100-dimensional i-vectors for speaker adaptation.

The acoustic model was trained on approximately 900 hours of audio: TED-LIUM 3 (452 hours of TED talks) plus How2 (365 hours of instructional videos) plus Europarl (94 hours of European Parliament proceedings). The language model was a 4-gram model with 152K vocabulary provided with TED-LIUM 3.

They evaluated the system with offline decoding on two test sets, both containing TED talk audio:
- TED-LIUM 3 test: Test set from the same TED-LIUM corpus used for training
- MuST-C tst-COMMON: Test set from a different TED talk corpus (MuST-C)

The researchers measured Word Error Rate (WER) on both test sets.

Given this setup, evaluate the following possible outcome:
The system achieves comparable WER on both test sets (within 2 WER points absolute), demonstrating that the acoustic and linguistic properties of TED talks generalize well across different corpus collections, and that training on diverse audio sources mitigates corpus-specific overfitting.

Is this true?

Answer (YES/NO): NO